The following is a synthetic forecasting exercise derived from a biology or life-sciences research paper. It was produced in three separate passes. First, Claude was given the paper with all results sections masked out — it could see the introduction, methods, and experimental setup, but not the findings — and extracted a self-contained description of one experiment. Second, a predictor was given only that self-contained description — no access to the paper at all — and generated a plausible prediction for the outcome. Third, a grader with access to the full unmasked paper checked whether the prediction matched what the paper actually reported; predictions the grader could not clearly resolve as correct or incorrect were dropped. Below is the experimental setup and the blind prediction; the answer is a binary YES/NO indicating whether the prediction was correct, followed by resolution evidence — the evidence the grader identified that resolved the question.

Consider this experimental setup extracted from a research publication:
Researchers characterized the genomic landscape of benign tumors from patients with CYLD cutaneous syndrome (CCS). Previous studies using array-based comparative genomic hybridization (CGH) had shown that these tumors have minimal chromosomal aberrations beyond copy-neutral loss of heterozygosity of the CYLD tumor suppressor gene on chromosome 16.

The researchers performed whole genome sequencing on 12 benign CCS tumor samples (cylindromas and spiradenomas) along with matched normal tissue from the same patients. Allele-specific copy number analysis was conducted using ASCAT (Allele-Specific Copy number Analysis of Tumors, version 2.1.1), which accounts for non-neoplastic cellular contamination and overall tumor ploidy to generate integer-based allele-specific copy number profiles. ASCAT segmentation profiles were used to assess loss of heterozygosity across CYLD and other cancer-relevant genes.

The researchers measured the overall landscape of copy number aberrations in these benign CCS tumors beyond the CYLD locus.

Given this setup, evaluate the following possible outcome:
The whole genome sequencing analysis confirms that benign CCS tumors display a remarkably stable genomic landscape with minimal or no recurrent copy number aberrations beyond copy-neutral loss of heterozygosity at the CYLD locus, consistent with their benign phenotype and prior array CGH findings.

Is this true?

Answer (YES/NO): YES